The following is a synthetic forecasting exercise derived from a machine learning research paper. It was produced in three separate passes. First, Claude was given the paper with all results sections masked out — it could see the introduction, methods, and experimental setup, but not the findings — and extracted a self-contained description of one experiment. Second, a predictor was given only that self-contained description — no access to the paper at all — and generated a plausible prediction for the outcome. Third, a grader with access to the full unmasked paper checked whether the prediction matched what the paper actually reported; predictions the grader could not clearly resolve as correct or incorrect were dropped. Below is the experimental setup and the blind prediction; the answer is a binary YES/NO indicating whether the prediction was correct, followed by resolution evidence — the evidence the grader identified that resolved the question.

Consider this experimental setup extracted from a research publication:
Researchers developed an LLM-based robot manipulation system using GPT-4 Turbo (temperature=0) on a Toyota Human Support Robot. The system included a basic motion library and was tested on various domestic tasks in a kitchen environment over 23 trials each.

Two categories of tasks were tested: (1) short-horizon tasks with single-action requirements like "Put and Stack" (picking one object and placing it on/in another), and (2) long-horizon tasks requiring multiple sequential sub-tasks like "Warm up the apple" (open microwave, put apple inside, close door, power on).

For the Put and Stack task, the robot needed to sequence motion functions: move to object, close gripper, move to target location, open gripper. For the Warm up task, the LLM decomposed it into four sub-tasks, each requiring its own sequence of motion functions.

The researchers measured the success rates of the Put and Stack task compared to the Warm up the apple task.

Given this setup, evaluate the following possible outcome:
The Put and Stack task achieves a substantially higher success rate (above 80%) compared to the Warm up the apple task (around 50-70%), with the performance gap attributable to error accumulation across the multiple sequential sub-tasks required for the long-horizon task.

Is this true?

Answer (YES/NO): YES